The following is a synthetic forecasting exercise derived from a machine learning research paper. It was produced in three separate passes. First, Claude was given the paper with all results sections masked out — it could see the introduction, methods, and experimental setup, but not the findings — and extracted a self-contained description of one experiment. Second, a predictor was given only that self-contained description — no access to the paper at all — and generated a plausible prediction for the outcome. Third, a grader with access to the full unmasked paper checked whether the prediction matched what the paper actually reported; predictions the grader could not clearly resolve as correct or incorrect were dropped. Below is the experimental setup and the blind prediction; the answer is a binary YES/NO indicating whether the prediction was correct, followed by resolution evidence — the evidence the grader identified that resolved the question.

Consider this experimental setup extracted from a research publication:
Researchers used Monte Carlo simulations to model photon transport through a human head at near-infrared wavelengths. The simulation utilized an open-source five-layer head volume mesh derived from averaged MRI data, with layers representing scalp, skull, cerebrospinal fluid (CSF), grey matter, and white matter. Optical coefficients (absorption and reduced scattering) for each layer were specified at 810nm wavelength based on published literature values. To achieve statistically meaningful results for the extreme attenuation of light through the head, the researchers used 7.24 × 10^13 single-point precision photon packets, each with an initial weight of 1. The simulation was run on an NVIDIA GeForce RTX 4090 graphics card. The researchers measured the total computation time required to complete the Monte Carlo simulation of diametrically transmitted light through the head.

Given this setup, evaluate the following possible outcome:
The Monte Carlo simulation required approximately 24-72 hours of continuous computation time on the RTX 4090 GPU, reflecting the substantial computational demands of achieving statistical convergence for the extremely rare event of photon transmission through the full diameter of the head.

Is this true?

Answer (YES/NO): NO